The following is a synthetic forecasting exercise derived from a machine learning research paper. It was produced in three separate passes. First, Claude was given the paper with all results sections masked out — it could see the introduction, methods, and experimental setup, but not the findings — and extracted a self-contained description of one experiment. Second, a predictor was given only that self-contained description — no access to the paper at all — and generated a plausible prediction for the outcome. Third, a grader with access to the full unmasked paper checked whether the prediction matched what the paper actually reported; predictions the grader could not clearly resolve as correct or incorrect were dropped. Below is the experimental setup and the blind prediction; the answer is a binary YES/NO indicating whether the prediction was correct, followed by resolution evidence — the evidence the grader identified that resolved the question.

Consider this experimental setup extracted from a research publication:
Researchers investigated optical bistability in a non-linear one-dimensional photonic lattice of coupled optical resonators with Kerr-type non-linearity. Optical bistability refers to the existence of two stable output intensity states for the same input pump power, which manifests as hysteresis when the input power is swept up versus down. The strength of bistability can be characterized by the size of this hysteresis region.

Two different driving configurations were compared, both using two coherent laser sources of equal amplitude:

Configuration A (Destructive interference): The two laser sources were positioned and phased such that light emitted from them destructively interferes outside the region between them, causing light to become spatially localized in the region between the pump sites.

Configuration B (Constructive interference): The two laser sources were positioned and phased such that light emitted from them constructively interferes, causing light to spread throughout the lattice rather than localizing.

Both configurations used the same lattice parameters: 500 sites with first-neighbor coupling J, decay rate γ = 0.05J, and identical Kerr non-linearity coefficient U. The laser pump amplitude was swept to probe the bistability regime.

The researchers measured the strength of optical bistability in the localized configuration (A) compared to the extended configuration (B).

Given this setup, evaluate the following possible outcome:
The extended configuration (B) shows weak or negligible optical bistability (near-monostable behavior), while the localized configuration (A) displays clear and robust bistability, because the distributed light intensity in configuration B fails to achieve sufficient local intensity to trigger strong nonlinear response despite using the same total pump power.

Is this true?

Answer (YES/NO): NO